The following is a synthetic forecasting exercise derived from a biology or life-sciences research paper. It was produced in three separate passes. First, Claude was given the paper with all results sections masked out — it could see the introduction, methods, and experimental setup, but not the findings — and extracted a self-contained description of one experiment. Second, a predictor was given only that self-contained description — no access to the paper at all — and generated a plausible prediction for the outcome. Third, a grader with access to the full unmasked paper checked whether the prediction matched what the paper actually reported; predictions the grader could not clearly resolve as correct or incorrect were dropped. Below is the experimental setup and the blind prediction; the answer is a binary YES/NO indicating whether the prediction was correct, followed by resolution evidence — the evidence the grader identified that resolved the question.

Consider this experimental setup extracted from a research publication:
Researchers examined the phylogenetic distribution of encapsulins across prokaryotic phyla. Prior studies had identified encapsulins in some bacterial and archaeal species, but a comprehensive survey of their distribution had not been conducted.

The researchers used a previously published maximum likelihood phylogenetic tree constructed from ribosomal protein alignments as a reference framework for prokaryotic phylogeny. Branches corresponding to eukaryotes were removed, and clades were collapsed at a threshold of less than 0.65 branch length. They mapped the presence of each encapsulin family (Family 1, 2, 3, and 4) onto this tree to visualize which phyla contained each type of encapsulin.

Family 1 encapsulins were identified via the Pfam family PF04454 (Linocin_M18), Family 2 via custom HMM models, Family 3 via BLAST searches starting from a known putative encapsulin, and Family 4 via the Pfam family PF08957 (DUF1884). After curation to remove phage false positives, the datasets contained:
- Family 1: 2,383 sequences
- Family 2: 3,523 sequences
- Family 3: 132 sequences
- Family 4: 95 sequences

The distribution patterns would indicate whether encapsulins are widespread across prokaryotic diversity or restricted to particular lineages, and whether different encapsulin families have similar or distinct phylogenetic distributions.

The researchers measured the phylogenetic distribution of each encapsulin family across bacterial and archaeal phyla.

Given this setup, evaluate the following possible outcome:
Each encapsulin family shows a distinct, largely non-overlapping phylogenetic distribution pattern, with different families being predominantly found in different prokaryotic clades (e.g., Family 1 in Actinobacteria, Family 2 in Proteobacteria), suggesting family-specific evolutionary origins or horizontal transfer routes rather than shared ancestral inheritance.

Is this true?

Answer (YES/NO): NO